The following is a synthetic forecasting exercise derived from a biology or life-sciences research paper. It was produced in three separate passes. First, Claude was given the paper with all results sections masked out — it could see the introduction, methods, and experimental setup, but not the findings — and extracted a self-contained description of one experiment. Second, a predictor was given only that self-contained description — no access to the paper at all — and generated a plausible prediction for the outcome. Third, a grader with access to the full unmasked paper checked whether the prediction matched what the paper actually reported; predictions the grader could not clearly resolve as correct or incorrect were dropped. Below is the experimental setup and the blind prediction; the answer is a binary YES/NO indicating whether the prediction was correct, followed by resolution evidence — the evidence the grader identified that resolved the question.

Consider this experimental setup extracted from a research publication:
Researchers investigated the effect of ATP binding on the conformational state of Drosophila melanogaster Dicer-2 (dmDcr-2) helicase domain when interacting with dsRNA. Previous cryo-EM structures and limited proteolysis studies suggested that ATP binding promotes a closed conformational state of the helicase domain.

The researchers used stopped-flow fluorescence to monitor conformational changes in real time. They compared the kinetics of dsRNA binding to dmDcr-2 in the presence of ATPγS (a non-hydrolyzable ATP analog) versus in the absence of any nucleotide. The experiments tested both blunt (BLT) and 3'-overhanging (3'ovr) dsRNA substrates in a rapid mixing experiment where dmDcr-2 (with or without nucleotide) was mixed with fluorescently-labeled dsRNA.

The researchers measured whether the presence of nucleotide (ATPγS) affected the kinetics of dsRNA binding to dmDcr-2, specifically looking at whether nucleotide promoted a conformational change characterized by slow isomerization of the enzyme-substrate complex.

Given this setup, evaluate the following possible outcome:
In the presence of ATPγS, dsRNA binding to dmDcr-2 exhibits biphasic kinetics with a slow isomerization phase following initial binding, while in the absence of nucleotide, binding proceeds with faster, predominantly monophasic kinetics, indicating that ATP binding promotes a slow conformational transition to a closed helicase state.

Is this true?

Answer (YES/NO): NO